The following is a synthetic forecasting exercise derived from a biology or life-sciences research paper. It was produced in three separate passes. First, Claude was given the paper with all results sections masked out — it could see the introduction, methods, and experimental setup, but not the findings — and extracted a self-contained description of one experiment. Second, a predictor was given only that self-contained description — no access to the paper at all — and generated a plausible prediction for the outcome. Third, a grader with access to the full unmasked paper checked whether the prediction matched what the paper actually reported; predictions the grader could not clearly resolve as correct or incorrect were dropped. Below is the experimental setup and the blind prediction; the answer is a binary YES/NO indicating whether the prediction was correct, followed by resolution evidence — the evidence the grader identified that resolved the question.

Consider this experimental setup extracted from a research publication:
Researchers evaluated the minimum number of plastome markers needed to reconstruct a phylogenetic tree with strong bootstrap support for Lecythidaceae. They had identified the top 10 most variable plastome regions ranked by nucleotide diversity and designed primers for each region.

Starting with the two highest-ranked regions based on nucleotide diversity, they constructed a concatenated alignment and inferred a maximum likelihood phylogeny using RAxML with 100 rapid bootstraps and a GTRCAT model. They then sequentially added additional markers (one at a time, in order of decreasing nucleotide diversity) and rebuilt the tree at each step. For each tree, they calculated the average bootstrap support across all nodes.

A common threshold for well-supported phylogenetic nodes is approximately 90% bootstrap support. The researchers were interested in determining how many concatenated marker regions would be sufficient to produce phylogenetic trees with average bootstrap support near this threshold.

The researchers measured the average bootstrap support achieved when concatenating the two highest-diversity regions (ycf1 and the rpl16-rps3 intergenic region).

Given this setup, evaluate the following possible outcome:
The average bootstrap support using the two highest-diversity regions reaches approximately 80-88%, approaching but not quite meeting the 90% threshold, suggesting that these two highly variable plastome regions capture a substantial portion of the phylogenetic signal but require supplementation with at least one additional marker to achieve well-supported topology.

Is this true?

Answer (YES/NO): NO